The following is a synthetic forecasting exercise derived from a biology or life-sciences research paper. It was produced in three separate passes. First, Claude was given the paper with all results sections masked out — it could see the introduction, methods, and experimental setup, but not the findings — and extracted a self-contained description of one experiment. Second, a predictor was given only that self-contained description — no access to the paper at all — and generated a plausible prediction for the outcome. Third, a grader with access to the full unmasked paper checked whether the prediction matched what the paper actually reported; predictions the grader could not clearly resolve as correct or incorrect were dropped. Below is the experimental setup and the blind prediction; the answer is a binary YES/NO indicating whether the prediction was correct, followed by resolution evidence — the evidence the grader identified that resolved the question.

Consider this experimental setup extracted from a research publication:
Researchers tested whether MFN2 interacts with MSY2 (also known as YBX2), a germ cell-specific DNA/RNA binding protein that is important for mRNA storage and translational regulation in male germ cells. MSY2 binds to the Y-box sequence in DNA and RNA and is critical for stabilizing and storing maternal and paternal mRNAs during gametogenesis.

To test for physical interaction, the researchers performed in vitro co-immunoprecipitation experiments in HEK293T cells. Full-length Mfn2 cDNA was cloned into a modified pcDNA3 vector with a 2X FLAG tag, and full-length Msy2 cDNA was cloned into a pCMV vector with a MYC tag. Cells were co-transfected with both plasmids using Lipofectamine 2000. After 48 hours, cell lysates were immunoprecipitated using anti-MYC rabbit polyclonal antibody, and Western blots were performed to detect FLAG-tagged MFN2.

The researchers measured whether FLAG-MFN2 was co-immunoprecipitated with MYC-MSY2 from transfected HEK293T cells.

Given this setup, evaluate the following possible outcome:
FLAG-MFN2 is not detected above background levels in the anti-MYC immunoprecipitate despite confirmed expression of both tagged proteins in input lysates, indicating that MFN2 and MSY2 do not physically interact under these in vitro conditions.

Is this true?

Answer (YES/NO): NO